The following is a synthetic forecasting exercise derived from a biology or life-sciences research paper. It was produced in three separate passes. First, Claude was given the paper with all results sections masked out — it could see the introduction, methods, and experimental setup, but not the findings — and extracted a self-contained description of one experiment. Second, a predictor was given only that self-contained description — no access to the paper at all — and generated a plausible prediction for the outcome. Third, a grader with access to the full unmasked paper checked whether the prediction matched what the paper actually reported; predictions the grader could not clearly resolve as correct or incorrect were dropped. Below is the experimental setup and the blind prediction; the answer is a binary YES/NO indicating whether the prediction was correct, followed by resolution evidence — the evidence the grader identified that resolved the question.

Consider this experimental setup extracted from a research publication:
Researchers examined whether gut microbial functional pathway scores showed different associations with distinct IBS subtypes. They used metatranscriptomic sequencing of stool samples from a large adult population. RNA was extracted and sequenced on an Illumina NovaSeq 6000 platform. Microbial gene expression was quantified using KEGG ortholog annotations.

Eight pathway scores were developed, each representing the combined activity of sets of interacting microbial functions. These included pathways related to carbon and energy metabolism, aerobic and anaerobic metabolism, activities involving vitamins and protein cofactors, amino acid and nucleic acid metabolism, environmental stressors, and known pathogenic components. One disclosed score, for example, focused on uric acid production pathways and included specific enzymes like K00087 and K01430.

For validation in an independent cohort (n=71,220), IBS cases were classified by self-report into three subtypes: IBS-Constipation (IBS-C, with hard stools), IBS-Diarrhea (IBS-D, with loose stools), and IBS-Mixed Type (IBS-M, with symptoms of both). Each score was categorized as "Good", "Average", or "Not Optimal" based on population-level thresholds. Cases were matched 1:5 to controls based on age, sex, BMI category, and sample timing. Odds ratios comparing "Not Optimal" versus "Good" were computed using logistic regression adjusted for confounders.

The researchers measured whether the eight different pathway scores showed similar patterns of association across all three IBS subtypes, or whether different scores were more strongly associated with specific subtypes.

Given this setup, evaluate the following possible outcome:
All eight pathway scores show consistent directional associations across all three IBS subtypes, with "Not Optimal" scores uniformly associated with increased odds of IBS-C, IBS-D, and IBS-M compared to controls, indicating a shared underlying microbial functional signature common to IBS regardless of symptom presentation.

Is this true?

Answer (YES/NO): NO